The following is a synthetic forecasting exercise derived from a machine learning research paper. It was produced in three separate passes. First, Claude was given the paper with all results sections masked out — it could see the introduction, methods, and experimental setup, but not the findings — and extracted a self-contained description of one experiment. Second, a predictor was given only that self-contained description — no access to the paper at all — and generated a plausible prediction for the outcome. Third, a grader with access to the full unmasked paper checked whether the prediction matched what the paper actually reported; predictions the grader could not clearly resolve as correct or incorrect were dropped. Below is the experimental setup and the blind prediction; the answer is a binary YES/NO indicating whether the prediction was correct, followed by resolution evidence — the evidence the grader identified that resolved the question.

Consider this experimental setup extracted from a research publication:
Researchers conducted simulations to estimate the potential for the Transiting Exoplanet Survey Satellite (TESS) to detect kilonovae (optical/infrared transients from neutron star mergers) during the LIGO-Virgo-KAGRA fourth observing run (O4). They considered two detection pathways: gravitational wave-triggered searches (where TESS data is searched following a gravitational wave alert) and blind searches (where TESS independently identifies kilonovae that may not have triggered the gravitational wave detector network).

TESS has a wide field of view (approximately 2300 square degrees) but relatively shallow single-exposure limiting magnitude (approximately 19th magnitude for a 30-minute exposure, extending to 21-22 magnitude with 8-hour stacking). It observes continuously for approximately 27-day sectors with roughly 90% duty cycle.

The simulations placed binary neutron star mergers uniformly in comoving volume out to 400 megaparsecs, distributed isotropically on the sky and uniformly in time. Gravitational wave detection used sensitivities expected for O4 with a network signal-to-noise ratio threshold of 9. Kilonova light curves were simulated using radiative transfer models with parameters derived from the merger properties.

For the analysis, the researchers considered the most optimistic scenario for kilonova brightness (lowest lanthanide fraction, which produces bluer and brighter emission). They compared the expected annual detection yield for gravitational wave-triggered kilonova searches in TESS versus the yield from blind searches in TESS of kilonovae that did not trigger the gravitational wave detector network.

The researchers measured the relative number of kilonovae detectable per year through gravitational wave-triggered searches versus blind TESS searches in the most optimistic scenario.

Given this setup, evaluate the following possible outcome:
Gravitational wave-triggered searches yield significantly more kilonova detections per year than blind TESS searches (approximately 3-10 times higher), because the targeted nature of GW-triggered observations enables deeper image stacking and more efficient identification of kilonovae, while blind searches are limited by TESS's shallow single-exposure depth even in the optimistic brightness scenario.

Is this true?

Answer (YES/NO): NO